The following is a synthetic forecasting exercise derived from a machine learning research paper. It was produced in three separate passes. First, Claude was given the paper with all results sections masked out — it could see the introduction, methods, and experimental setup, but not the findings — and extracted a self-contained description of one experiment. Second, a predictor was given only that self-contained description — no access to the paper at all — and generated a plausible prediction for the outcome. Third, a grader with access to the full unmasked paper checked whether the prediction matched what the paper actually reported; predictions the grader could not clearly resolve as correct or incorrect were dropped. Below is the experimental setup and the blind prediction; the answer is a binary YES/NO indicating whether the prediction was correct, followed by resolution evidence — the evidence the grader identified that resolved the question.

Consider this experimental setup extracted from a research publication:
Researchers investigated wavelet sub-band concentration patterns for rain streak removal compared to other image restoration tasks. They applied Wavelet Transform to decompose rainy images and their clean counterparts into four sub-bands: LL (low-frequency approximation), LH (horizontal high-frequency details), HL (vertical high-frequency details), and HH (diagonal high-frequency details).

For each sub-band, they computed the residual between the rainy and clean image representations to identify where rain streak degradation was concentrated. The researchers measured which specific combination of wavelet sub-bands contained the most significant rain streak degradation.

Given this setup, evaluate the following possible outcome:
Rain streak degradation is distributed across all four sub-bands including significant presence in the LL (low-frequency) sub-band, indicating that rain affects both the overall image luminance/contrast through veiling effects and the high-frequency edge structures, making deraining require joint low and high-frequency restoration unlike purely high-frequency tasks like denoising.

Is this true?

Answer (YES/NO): NO